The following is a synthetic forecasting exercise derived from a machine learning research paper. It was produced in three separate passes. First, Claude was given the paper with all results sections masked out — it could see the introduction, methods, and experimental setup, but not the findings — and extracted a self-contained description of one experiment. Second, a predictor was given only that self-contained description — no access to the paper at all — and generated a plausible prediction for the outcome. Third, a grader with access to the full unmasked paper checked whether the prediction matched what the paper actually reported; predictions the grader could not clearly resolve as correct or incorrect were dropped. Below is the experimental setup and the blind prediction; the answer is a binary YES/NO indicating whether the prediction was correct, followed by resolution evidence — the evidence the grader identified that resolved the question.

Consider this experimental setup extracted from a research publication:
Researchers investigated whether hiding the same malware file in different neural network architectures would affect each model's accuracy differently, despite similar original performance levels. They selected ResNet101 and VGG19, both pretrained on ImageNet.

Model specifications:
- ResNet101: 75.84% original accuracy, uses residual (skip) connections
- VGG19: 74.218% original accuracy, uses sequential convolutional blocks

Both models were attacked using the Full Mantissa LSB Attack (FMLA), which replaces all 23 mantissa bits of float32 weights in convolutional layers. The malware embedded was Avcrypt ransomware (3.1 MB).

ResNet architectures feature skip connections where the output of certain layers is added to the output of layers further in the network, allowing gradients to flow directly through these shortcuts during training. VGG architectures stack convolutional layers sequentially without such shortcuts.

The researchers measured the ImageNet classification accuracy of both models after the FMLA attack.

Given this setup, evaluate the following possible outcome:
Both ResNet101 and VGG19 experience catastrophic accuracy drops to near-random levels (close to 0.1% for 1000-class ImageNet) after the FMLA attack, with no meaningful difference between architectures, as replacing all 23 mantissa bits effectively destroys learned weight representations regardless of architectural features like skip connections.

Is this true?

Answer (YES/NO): NO